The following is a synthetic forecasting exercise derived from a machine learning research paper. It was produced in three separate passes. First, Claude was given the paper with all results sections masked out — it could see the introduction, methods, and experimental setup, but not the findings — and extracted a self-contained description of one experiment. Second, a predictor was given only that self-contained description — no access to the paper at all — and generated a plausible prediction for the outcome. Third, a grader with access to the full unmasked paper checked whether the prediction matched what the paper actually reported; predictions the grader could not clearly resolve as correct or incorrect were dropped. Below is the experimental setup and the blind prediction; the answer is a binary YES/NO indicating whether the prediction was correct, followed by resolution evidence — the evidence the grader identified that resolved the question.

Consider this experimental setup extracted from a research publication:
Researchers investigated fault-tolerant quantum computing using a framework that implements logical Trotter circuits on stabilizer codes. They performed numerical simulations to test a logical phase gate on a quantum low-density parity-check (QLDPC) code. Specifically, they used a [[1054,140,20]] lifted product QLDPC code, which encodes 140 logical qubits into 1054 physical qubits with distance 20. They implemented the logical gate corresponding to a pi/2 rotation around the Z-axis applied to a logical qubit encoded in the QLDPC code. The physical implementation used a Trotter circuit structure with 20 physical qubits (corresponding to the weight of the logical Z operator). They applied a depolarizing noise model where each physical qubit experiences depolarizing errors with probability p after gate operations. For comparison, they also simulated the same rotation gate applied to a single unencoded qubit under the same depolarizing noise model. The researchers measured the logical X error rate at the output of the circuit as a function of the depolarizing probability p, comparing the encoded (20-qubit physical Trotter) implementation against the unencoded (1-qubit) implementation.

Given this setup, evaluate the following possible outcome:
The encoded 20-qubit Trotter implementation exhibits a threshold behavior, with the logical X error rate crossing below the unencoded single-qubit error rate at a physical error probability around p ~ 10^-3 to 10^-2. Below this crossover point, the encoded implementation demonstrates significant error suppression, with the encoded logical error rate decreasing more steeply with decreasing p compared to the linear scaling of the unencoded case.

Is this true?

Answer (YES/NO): YES